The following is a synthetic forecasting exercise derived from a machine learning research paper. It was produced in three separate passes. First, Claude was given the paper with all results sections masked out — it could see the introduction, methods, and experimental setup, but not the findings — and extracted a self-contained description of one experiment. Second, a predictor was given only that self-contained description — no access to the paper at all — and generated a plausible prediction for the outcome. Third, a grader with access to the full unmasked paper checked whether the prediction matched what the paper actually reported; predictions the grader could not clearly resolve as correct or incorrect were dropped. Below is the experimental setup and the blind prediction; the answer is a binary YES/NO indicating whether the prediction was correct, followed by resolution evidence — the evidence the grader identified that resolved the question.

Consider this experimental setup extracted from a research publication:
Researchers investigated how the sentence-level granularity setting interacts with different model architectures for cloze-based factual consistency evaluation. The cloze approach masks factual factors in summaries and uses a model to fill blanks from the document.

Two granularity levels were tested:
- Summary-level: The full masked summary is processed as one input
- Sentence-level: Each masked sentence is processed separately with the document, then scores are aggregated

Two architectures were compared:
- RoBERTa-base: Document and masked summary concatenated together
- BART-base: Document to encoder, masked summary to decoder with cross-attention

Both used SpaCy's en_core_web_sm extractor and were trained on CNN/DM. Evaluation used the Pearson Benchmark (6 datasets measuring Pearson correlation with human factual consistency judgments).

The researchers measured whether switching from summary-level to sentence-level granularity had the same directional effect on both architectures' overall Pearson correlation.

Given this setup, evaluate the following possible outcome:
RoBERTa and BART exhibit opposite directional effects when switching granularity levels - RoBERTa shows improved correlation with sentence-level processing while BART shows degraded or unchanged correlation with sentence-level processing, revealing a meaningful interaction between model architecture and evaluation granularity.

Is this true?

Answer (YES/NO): YES